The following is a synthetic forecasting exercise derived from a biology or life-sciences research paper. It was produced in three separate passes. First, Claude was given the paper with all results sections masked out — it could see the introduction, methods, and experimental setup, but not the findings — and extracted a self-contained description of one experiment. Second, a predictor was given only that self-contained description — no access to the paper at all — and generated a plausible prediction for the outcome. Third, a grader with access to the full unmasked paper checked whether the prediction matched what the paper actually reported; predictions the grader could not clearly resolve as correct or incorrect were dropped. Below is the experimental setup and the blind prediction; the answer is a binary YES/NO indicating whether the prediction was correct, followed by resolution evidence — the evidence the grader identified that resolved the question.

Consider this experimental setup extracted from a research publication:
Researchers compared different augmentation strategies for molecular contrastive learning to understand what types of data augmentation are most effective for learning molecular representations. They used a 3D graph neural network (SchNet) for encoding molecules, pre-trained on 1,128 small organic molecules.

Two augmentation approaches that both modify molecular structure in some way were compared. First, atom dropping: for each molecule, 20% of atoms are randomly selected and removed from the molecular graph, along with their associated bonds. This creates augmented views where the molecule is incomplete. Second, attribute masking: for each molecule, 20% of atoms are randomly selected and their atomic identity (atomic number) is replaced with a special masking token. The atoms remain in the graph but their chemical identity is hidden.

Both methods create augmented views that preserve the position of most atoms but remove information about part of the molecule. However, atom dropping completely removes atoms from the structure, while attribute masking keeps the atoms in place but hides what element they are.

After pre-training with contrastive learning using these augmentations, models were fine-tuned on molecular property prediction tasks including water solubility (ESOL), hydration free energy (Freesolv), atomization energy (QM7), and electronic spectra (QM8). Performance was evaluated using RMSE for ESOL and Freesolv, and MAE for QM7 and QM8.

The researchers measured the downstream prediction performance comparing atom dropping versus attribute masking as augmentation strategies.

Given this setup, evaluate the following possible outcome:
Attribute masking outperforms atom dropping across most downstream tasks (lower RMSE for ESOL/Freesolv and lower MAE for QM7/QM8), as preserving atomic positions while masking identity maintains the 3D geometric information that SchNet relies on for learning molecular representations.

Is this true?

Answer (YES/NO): NO